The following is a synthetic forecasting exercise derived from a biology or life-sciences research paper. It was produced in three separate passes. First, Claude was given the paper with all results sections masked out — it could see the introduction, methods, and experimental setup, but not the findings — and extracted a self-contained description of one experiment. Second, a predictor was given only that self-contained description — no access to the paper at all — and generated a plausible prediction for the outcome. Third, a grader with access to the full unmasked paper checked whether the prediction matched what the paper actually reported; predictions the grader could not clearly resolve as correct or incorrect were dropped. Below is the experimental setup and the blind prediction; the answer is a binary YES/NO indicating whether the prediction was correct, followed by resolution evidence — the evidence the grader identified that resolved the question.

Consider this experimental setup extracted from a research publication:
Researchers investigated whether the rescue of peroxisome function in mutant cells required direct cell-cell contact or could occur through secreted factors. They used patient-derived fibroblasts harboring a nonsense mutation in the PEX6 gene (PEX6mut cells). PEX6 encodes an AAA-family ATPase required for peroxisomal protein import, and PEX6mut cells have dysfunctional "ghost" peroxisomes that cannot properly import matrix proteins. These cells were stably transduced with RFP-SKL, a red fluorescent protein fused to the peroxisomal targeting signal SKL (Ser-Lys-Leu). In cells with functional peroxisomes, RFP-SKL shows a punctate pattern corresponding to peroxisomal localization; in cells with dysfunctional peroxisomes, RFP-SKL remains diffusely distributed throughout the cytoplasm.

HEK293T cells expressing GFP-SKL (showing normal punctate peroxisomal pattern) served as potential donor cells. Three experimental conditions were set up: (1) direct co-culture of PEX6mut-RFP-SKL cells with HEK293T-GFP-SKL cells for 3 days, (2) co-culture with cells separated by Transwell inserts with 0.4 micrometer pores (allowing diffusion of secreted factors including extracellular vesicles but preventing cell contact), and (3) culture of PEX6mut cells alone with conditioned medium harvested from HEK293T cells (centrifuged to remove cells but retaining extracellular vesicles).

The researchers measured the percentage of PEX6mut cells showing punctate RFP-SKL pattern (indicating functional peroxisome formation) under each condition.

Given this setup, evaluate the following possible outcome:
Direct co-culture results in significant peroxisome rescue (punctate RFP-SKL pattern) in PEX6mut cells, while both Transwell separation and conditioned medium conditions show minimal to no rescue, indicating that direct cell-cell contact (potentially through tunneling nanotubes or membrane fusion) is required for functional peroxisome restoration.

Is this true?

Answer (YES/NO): YES